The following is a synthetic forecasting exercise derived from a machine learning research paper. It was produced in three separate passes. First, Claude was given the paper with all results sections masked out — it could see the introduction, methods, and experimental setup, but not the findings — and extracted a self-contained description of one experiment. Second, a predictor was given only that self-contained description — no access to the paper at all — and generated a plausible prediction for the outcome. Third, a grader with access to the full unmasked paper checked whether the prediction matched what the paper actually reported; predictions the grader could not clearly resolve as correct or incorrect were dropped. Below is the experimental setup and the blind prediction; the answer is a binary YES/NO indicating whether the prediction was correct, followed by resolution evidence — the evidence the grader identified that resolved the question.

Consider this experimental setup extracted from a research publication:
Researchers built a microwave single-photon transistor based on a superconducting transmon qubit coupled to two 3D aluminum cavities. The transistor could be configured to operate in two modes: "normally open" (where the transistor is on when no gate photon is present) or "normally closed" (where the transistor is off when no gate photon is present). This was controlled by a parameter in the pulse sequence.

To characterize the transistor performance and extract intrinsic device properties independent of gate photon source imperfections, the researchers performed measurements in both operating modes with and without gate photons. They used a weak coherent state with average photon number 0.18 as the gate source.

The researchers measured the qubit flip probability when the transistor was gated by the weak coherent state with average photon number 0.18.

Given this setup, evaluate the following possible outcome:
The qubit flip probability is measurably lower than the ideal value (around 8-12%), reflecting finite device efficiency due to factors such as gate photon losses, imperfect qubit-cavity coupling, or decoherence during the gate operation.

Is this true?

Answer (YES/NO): NO